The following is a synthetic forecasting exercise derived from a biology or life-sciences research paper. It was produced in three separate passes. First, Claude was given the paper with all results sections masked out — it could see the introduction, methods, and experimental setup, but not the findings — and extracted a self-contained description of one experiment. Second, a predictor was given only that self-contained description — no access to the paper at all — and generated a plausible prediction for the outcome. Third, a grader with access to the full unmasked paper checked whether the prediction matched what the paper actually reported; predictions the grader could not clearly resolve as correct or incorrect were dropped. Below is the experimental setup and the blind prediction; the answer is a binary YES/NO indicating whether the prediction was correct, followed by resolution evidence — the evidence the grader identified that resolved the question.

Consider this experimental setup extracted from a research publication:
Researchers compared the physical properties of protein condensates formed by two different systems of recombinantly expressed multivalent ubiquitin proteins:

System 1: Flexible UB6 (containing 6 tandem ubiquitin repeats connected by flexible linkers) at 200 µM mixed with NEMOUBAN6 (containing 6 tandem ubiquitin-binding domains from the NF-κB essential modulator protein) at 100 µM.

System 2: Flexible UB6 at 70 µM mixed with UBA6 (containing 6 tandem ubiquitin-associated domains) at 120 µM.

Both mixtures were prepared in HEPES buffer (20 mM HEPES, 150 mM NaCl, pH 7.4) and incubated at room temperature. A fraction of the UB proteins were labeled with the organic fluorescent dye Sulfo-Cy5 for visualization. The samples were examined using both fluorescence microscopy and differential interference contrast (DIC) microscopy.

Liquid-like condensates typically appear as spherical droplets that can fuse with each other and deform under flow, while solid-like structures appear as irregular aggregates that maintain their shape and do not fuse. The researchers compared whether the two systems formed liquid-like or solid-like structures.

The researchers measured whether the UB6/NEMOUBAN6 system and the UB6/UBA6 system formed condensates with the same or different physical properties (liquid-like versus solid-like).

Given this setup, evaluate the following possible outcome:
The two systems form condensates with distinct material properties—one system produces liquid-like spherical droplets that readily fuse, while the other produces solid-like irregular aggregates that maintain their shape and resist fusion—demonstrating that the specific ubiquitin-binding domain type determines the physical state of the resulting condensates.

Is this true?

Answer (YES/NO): YES